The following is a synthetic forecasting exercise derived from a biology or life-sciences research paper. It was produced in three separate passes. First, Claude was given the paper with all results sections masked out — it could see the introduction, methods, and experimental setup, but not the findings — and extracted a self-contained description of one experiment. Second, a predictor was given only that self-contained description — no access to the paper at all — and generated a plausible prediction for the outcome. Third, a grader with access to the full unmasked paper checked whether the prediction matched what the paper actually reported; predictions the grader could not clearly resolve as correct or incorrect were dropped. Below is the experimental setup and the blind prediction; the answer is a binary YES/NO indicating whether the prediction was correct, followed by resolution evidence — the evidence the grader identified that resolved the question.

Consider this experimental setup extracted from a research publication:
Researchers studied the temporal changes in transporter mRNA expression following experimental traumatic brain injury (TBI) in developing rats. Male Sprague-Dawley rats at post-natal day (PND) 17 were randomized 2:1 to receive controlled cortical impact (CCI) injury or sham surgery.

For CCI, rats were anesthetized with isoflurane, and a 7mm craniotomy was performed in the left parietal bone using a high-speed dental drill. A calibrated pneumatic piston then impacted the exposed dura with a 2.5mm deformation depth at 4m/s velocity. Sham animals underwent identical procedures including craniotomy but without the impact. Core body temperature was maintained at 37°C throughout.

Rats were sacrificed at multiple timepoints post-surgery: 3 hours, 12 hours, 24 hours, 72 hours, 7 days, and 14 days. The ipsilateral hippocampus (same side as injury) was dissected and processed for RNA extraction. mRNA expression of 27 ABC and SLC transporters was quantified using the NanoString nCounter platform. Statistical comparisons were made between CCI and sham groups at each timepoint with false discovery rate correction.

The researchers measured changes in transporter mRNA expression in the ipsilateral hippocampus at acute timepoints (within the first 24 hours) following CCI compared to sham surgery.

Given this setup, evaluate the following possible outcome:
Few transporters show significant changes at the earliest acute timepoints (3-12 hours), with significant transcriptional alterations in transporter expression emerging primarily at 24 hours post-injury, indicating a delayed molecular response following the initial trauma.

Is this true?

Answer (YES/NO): NO